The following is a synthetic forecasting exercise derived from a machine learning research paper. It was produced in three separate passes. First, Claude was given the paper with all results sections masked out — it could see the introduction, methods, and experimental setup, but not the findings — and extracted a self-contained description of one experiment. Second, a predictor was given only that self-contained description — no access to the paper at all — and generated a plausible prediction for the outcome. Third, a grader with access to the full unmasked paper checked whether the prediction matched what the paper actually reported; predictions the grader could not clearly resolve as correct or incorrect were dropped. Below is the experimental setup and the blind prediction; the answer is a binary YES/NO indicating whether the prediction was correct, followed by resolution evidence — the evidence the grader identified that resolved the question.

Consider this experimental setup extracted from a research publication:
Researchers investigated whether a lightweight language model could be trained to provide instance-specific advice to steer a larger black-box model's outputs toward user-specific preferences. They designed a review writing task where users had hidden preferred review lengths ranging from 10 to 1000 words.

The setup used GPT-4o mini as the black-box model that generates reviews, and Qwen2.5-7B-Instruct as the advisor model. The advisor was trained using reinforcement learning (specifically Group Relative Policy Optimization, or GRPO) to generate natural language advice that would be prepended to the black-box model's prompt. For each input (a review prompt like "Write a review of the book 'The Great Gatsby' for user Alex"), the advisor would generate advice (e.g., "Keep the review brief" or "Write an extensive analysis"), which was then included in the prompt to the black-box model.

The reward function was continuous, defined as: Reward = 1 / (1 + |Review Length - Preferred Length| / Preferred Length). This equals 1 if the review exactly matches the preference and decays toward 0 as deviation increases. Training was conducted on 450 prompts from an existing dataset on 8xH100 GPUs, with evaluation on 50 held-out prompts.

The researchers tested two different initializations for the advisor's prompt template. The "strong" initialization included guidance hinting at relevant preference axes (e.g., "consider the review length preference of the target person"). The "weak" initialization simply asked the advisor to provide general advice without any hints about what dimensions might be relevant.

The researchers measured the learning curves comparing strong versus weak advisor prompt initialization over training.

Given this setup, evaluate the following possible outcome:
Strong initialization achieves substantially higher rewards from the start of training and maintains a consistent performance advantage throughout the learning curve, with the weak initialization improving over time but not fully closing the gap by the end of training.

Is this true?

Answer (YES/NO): NO